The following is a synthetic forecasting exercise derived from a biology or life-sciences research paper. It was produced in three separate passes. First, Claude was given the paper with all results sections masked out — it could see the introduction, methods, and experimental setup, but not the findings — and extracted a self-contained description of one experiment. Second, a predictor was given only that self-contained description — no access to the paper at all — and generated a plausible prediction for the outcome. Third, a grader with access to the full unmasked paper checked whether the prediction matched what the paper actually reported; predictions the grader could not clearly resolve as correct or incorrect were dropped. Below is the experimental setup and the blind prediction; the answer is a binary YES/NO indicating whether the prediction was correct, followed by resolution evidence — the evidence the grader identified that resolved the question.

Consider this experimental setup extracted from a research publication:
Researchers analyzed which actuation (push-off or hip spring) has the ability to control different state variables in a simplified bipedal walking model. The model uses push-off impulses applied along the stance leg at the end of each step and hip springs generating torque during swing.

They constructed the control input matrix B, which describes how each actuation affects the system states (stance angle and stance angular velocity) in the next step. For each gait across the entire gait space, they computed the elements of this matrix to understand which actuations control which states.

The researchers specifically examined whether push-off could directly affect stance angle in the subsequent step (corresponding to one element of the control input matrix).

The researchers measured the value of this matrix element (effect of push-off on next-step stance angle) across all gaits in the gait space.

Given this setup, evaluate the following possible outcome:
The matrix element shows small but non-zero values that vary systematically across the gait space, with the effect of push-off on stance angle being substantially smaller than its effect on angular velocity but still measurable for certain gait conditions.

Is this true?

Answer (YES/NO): NO